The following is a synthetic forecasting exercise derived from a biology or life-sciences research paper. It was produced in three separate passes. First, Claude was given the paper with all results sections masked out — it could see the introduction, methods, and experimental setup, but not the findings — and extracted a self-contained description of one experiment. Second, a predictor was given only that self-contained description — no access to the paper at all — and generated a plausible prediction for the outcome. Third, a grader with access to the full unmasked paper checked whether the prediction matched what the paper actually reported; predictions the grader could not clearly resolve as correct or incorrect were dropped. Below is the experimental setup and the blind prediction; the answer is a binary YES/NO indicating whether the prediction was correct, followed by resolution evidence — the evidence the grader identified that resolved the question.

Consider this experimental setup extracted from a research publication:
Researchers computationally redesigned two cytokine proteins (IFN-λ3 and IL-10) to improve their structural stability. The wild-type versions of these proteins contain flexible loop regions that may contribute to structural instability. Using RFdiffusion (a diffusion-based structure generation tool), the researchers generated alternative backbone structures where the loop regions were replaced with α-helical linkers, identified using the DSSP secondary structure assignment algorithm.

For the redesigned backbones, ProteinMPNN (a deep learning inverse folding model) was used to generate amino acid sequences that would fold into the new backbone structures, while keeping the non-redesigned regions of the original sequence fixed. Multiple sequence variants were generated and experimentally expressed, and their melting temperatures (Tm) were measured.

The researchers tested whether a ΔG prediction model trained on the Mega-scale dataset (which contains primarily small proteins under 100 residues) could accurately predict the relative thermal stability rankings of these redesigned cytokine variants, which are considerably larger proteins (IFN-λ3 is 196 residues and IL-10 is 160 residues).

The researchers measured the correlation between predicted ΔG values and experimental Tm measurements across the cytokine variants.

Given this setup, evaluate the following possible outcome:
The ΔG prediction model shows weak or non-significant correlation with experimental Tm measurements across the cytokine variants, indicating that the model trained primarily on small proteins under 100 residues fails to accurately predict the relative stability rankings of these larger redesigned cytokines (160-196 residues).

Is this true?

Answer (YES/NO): NO